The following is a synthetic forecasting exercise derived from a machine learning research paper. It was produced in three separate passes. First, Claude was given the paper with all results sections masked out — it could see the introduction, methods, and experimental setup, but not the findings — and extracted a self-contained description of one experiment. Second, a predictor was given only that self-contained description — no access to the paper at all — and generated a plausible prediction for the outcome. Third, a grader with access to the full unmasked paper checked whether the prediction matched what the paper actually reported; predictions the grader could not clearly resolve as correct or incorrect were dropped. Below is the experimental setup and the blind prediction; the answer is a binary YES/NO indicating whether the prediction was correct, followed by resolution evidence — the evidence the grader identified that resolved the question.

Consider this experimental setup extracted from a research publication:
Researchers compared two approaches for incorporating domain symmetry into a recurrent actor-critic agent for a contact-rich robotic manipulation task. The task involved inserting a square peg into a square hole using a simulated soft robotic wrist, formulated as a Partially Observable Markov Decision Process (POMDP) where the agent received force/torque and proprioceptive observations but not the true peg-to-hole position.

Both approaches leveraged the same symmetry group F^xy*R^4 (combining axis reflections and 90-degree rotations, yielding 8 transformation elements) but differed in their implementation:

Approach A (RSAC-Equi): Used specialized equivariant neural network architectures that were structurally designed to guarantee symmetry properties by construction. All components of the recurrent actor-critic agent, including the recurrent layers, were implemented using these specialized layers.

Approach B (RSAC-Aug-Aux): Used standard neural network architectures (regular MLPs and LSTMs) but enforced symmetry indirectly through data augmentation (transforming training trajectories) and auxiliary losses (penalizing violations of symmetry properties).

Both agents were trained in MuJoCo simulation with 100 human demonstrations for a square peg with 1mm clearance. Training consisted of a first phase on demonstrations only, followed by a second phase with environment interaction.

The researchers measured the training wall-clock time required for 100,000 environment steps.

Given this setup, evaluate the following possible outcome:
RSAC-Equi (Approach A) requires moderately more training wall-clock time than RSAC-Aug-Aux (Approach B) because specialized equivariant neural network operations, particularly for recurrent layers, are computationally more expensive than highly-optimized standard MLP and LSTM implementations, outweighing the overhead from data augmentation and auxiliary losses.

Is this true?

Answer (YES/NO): NO